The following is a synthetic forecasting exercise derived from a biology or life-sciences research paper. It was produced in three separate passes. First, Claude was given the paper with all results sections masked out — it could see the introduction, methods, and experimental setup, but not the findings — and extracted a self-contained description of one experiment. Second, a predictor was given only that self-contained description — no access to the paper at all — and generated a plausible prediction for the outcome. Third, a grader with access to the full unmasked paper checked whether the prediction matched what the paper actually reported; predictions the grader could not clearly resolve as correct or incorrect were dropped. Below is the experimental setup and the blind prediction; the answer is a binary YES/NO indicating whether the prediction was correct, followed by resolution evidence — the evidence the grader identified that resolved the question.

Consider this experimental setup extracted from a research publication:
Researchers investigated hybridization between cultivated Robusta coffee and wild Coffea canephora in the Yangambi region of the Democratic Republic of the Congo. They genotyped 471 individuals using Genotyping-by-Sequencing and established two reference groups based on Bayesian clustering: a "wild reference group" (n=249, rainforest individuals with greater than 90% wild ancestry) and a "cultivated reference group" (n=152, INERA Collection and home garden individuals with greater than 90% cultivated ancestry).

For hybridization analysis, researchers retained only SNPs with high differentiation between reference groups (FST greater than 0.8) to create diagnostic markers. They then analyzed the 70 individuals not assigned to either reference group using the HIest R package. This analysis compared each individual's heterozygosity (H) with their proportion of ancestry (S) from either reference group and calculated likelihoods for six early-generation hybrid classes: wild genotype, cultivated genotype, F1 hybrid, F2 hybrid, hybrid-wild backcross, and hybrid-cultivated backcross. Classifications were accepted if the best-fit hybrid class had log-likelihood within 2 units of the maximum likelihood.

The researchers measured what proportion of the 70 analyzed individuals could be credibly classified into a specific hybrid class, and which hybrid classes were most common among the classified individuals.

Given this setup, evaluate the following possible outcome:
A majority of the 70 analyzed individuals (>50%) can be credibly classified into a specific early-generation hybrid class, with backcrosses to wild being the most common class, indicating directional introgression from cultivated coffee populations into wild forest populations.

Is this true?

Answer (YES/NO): NO